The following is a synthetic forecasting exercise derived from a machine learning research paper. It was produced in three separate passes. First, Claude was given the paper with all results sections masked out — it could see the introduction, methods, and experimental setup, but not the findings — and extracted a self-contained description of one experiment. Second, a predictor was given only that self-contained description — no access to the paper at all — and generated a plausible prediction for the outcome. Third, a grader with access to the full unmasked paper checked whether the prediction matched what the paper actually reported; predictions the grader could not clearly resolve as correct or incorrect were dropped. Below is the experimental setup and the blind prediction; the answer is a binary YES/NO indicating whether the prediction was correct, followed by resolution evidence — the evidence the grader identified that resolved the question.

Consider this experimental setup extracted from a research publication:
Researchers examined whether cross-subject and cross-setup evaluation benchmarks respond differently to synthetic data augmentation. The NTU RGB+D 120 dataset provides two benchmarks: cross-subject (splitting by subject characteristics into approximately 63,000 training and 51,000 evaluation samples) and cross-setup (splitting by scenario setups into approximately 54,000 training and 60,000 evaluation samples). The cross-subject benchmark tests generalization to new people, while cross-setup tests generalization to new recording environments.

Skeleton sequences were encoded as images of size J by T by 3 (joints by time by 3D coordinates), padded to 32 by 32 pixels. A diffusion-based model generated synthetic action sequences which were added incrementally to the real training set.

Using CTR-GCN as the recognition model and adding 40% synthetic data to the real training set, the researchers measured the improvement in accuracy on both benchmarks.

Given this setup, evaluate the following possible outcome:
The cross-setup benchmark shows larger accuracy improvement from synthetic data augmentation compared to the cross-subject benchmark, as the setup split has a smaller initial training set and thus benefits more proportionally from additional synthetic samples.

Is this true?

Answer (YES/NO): YES